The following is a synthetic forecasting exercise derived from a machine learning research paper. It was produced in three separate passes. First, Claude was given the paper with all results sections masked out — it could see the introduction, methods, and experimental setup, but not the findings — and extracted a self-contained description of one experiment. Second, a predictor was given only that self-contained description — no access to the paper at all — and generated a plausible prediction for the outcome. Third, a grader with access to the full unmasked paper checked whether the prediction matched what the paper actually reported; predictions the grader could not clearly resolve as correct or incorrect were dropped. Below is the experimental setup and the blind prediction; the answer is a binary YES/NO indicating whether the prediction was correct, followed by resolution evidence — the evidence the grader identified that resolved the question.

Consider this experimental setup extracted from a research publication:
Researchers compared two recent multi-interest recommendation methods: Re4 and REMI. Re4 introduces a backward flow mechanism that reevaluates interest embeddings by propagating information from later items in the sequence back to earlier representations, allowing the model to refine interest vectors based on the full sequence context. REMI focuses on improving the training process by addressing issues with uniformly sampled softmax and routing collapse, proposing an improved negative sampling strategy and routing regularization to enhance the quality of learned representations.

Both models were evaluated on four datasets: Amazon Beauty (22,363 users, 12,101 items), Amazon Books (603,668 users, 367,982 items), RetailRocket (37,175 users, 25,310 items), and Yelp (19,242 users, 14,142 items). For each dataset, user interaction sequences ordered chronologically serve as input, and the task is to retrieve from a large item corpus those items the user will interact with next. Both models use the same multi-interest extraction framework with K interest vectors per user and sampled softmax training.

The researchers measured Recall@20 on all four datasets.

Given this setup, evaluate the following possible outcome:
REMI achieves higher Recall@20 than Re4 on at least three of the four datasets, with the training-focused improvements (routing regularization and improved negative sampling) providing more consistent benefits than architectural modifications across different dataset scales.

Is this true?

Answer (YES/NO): YES